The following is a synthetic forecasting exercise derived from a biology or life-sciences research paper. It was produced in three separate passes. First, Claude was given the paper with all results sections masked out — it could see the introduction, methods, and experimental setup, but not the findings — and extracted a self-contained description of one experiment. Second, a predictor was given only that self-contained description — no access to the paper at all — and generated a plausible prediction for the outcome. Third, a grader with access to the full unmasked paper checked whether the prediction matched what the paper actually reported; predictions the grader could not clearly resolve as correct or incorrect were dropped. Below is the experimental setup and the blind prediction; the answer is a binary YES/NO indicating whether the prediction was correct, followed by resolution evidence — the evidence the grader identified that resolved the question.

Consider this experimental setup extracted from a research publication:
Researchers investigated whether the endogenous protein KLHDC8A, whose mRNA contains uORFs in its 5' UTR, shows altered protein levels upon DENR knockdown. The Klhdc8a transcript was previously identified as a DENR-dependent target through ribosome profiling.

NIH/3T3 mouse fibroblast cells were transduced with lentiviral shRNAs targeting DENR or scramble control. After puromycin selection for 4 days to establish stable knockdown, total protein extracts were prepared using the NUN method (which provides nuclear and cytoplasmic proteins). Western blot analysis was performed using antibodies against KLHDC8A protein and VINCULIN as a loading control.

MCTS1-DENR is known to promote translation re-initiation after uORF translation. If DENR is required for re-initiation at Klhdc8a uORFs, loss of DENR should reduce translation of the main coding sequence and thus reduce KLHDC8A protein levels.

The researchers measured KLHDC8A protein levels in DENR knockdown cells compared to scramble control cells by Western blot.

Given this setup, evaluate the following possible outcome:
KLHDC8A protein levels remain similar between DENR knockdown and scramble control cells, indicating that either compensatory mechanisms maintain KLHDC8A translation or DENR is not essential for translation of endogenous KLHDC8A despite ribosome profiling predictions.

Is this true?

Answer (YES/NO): NO